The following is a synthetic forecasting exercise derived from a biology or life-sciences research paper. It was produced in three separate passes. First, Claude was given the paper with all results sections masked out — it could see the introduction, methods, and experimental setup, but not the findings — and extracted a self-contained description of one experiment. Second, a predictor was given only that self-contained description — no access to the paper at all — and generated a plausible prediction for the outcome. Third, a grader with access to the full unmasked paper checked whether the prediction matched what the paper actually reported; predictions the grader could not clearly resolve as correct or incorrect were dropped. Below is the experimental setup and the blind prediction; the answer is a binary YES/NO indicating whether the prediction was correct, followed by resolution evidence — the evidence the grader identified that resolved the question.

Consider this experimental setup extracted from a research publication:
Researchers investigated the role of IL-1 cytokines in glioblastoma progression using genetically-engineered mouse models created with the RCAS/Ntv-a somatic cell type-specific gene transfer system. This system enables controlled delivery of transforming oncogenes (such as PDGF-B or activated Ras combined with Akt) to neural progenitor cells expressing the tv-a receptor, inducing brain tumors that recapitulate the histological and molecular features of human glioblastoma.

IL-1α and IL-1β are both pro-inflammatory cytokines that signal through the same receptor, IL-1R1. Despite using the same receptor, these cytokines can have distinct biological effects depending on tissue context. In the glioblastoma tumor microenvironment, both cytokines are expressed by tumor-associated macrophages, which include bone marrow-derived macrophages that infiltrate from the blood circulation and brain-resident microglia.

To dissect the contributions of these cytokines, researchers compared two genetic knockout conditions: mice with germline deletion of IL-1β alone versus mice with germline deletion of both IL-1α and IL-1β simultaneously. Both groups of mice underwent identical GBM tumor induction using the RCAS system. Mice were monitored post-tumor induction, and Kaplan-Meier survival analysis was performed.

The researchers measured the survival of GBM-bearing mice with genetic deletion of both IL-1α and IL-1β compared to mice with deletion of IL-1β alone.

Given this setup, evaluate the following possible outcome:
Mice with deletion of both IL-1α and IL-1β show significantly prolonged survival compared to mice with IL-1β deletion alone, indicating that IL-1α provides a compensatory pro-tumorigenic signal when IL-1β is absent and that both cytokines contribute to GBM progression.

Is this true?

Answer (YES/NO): NO